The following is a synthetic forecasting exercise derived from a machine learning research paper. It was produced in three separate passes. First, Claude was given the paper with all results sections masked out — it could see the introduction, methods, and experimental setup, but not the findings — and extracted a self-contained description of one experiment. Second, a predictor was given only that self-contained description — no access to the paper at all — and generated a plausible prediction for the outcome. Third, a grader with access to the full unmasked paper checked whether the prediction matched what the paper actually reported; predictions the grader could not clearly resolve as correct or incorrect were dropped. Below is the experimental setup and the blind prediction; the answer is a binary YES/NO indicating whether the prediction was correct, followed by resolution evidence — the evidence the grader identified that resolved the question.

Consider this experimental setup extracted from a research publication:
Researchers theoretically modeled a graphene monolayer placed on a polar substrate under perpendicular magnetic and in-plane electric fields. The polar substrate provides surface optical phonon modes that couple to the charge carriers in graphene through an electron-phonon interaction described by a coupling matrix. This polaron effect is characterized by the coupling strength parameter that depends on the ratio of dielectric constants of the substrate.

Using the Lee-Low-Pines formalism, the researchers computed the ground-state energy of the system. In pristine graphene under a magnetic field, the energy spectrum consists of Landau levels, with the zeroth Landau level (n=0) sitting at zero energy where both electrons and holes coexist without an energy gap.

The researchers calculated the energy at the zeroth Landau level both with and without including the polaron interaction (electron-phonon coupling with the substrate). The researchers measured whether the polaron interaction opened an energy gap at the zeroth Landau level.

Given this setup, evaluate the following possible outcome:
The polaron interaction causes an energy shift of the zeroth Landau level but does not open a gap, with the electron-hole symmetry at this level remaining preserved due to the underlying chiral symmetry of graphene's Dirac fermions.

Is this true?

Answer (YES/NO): NO